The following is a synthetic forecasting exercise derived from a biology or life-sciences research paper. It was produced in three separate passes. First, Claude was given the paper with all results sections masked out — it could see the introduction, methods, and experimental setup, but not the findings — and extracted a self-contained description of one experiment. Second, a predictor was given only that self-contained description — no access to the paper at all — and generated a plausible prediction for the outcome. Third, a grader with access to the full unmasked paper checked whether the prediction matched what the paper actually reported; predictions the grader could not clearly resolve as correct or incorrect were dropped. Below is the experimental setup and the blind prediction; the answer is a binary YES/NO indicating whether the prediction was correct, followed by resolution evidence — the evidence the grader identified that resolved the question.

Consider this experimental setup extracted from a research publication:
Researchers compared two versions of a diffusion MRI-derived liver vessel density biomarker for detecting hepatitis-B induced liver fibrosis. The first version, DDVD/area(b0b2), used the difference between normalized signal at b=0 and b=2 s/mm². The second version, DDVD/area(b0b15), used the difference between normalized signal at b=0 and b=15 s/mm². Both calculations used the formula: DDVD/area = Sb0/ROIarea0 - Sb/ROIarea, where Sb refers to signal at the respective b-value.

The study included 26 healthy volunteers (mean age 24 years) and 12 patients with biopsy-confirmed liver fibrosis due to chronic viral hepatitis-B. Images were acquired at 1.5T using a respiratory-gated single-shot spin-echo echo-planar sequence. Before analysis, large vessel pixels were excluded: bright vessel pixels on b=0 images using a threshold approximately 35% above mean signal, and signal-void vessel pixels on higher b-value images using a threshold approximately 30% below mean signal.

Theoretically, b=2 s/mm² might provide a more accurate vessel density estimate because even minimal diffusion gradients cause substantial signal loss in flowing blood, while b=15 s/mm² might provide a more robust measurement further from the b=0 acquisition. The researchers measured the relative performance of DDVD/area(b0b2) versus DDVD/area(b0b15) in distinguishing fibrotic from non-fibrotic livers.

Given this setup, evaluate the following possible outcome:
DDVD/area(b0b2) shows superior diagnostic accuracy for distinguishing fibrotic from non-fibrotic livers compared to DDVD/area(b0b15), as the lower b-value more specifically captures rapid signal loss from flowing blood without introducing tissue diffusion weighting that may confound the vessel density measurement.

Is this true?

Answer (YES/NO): NO